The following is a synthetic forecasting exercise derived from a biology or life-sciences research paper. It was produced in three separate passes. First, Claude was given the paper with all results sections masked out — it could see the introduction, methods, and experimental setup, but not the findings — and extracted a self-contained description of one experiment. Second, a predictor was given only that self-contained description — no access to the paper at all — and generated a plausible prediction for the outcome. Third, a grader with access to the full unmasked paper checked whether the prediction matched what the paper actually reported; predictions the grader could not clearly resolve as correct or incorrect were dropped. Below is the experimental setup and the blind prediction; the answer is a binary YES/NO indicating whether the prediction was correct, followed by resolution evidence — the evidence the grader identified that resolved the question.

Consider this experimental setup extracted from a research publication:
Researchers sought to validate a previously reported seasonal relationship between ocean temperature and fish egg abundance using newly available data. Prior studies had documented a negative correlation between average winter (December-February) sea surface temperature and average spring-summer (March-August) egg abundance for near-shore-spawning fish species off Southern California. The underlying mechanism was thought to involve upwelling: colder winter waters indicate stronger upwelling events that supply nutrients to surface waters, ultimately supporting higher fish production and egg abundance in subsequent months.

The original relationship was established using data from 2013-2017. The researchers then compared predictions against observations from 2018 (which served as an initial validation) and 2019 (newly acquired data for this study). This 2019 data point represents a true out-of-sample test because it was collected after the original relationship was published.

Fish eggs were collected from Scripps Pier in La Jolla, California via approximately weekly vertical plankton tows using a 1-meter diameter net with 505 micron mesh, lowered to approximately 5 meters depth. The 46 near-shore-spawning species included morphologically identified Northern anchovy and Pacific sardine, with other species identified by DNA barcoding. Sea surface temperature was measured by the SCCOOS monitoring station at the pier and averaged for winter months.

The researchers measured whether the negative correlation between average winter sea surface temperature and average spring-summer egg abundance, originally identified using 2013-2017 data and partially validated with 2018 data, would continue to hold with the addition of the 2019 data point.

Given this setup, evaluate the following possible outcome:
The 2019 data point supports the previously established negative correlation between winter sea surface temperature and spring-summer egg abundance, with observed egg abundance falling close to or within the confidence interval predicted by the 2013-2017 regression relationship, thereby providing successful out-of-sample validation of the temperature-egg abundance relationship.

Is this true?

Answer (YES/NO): YES